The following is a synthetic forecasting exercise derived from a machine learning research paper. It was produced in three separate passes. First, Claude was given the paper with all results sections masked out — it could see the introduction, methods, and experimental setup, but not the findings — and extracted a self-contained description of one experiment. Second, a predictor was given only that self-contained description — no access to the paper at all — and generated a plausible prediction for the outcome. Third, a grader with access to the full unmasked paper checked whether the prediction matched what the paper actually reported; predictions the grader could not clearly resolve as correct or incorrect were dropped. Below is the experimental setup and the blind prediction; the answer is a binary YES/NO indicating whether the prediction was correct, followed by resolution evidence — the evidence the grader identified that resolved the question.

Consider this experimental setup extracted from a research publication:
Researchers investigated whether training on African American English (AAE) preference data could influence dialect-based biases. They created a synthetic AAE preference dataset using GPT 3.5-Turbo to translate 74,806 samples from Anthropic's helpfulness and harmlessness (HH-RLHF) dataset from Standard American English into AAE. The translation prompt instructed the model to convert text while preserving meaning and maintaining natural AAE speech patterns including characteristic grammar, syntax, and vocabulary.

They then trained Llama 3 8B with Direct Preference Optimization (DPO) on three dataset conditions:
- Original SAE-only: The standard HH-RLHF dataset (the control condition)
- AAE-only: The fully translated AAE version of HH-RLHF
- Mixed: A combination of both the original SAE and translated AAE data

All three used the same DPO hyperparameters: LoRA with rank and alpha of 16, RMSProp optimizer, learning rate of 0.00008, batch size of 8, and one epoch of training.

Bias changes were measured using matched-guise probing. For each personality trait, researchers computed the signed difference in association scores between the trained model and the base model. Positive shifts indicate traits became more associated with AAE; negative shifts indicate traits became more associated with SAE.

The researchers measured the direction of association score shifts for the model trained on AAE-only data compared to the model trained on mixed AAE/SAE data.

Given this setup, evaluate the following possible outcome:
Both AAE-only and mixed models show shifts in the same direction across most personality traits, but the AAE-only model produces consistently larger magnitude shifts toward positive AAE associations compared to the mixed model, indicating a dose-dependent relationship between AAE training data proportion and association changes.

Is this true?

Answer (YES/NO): NO